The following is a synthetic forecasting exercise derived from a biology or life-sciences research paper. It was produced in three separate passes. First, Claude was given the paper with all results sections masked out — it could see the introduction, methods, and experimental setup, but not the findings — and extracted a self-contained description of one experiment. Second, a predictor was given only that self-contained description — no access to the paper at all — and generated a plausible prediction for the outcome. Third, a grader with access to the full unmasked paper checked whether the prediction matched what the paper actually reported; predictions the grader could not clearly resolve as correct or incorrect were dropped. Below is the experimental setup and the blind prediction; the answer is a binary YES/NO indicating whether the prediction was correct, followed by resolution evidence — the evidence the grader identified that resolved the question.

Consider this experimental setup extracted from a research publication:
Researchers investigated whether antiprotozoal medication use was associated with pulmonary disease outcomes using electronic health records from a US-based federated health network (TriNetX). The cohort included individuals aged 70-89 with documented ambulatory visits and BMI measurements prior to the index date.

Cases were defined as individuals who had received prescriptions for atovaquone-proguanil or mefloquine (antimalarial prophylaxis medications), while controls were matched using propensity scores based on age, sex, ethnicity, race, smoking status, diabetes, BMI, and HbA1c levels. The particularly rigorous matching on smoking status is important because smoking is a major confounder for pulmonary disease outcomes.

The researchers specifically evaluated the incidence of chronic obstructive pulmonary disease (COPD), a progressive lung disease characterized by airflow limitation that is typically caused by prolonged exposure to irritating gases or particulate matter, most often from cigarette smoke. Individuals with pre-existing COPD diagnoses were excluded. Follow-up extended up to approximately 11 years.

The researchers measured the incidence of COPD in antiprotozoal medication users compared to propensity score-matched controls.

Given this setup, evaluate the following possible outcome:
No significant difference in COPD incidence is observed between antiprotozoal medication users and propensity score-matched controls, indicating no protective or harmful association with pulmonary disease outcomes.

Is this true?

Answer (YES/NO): NO